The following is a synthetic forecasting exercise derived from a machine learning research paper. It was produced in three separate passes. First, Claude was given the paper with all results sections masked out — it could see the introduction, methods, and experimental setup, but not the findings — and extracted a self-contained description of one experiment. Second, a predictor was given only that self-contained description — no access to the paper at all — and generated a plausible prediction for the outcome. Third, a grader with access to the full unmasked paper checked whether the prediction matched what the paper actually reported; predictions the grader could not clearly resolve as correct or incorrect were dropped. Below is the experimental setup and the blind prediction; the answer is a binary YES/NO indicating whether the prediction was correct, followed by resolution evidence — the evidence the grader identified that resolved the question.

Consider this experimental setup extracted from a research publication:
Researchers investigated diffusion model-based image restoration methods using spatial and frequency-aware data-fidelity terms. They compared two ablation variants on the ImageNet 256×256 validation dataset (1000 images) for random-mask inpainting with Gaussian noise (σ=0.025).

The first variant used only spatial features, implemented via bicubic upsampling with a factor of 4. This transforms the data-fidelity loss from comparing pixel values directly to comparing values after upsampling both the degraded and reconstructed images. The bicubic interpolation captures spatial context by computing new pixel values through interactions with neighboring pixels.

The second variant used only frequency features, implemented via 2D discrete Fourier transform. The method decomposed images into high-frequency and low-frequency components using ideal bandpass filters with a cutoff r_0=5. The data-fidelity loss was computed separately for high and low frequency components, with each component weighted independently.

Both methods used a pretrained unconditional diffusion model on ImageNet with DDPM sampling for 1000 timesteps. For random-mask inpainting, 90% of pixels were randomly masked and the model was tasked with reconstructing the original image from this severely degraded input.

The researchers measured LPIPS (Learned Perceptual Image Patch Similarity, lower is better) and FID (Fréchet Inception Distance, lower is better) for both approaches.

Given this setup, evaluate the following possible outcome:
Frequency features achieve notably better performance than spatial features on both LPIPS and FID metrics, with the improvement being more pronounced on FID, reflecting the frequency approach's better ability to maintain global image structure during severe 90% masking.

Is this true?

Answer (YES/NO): NO